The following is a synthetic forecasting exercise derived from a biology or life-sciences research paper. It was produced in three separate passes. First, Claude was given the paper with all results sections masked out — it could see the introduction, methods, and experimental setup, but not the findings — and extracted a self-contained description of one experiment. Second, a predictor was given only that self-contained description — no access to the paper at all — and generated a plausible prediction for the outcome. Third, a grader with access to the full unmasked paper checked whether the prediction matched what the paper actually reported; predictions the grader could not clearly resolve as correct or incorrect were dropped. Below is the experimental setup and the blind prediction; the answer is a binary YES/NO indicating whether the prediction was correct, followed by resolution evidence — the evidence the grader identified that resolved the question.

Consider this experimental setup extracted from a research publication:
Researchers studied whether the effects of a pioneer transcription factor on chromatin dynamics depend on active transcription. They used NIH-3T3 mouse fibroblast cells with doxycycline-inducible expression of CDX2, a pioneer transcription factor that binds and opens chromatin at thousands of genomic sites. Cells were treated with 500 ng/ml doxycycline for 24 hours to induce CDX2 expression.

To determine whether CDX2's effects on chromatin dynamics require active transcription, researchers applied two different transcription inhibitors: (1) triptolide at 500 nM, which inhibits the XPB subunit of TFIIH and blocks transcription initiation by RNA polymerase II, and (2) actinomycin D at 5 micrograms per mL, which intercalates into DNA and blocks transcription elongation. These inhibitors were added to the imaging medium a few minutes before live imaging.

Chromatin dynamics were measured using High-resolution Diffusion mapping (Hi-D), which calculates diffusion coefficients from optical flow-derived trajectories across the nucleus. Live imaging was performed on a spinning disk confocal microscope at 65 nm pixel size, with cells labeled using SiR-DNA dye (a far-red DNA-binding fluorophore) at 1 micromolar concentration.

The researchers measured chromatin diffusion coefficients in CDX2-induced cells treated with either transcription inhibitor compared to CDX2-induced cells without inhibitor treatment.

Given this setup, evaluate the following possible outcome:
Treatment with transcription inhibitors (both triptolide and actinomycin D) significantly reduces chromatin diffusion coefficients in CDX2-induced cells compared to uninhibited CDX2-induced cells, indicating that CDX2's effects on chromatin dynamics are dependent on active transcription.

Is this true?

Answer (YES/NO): NO